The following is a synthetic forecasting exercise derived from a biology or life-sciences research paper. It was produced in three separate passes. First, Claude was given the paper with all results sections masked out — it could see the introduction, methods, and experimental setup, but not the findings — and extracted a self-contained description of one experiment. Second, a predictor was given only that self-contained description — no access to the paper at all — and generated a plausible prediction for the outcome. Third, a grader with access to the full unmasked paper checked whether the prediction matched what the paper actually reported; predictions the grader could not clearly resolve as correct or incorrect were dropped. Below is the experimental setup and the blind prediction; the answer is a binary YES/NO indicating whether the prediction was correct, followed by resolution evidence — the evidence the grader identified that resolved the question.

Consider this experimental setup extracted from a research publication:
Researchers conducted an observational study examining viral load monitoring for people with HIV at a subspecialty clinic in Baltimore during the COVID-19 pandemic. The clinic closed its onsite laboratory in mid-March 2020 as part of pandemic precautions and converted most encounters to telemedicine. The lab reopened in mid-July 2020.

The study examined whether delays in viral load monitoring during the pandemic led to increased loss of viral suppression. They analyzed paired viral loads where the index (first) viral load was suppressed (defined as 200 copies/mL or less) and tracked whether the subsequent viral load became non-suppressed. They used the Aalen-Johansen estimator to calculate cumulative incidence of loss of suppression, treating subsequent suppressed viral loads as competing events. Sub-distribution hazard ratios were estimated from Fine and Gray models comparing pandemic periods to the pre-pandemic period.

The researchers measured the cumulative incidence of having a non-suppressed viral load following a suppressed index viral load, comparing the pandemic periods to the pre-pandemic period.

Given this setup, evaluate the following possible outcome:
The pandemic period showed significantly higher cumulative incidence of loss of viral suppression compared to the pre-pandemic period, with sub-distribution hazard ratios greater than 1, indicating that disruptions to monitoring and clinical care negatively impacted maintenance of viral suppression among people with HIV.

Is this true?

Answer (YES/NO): NO